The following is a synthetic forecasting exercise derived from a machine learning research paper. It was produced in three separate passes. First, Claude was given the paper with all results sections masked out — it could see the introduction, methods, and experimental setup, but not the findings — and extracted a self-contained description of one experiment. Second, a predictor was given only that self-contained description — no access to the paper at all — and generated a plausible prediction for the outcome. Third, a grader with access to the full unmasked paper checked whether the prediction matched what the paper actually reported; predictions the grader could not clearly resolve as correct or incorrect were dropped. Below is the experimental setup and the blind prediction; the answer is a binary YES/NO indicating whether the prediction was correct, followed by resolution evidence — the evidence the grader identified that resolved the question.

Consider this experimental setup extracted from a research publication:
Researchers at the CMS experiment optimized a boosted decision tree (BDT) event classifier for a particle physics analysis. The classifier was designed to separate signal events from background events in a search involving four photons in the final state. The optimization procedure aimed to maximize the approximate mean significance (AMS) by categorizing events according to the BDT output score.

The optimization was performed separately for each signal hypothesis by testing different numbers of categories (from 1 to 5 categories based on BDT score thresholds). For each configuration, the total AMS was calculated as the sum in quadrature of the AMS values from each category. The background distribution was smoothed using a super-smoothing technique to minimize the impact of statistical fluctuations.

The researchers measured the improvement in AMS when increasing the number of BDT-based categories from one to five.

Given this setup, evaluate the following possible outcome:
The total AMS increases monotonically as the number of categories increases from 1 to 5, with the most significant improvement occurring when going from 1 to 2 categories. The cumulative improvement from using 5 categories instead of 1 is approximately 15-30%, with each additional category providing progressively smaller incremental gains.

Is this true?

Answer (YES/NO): NO